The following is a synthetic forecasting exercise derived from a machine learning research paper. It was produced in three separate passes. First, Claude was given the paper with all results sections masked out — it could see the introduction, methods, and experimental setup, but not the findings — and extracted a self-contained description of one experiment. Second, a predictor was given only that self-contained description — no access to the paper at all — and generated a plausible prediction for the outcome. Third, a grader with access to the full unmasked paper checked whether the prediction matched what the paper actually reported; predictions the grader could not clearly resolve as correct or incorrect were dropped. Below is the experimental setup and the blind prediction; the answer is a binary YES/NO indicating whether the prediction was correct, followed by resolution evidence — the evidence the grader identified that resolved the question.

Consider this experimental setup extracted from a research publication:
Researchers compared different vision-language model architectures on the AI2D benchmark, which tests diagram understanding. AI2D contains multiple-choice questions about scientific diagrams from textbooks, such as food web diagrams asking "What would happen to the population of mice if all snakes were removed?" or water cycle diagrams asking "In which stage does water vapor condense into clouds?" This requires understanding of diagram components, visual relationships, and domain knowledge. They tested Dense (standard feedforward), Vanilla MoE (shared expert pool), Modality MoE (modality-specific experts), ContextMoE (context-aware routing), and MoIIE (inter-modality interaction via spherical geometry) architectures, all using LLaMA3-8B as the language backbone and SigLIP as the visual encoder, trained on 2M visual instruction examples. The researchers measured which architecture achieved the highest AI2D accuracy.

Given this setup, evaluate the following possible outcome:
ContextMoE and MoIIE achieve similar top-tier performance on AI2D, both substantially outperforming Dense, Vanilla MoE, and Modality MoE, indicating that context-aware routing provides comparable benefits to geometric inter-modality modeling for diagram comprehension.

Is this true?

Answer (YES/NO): NO